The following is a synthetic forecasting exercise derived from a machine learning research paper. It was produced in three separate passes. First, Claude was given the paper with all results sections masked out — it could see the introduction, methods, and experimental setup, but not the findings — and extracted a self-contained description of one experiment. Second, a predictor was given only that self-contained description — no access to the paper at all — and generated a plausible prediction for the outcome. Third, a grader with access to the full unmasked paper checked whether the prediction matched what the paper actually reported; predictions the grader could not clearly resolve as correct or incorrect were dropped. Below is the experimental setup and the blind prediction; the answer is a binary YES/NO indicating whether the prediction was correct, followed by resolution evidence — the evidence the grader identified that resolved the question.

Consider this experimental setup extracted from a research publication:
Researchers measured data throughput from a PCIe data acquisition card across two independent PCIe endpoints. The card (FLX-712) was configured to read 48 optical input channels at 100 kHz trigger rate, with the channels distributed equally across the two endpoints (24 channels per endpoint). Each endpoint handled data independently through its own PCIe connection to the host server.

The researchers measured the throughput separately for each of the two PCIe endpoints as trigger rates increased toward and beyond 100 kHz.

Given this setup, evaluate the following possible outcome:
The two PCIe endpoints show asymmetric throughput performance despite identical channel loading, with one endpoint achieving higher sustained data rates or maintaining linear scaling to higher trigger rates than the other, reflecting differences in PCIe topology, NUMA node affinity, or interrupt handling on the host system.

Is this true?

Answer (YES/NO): NO